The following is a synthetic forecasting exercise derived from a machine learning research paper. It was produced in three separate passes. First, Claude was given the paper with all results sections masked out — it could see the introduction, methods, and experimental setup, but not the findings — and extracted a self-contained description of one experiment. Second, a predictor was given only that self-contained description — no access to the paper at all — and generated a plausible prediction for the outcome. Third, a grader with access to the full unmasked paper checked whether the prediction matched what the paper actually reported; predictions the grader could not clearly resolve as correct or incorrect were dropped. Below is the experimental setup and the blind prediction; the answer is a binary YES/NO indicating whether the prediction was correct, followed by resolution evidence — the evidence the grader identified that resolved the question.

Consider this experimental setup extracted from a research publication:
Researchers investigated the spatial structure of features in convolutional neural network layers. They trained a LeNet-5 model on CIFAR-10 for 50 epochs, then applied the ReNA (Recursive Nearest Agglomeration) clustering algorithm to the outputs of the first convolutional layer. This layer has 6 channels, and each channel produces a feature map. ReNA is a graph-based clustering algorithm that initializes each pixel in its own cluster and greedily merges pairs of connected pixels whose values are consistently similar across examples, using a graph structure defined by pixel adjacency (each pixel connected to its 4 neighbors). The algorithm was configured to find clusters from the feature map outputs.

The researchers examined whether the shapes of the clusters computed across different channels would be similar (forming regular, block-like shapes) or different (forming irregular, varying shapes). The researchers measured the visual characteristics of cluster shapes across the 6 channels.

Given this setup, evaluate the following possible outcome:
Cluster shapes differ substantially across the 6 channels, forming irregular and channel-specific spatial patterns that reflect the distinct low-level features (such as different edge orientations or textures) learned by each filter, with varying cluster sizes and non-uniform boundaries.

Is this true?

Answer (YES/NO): YES